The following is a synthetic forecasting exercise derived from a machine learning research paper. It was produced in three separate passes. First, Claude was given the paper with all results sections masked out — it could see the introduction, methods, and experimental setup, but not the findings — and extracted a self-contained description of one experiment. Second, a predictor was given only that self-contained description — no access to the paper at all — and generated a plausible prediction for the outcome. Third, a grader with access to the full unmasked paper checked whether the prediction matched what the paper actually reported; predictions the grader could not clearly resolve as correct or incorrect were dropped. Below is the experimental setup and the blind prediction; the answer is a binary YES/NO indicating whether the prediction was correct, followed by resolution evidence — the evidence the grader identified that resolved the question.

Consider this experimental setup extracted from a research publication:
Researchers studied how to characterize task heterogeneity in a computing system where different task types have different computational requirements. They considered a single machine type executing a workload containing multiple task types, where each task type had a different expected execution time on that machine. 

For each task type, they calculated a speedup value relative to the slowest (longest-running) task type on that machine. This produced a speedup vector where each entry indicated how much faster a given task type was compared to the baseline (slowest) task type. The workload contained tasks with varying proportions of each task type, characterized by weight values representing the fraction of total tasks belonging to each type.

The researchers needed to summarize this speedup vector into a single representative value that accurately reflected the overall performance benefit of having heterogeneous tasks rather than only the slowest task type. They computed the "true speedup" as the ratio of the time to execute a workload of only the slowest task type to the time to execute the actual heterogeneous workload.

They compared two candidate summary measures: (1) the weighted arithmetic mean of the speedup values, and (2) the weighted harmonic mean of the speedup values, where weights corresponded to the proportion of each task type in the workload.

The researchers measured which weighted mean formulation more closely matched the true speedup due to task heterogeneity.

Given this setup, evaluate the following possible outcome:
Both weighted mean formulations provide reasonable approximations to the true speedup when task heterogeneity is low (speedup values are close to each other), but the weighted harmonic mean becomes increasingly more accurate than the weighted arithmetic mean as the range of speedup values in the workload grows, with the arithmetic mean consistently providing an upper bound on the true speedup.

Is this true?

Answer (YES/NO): NO